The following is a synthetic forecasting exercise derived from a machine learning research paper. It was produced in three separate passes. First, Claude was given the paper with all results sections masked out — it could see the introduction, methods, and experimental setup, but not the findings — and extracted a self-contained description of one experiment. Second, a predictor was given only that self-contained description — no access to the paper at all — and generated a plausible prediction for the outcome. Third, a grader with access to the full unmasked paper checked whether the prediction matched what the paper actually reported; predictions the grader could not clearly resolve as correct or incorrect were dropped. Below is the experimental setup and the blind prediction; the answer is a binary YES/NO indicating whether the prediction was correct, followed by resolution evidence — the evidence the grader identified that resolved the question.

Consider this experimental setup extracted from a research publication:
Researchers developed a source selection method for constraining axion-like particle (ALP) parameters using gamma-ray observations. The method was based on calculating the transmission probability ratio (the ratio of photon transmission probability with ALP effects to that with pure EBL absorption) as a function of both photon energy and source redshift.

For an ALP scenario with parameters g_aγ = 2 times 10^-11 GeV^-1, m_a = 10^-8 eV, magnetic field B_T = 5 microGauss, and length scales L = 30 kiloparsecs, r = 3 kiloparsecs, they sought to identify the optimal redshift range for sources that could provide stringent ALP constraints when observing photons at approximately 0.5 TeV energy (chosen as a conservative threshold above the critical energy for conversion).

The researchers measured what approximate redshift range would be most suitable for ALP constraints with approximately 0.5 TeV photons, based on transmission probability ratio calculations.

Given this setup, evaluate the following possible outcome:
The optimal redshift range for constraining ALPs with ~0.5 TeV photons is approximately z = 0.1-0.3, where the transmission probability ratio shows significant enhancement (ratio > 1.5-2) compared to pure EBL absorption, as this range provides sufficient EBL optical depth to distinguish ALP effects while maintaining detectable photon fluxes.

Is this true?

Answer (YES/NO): NO